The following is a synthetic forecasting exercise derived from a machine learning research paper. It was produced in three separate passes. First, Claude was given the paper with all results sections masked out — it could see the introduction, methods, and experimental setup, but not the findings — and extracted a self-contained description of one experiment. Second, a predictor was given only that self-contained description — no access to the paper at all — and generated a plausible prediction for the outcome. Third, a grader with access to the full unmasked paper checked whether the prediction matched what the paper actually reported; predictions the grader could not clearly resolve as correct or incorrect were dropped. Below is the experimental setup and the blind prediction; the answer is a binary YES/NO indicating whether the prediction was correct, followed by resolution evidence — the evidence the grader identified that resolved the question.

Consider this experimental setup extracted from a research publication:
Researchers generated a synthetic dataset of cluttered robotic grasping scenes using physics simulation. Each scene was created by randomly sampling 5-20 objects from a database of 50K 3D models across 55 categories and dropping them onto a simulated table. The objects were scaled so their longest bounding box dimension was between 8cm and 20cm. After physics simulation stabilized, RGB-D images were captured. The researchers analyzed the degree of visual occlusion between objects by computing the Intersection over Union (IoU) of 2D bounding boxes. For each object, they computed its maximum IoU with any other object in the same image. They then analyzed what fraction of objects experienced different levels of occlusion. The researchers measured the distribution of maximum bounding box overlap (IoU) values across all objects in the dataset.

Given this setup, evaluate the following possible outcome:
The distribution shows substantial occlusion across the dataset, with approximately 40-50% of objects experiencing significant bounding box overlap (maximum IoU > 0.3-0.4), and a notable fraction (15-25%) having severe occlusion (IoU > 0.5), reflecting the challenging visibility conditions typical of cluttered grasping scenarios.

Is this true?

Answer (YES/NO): NO